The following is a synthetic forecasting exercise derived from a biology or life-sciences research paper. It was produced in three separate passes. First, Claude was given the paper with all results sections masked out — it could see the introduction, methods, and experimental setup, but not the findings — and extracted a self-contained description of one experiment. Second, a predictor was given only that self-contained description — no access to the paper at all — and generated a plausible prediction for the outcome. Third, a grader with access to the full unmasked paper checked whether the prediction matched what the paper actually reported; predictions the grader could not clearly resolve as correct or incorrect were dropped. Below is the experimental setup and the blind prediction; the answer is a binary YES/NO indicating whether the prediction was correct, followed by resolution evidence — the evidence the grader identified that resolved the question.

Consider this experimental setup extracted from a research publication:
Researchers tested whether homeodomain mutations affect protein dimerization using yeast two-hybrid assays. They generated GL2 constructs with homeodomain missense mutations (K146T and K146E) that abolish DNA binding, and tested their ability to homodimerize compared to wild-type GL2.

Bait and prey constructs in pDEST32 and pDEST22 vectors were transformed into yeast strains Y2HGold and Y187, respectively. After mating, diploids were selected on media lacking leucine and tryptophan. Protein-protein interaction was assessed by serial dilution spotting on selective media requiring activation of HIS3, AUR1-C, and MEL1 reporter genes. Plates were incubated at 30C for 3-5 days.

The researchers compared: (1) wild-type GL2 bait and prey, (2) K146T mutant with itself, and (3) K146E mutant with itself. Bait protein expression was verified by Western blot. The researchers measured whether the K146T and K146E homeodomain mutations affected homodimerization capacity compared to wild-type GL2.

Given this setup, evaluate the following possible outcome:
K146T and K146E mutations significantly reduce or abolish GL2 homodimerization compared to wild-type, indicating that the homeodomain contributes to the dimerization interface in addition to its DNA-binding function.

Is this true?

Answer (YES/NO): NO